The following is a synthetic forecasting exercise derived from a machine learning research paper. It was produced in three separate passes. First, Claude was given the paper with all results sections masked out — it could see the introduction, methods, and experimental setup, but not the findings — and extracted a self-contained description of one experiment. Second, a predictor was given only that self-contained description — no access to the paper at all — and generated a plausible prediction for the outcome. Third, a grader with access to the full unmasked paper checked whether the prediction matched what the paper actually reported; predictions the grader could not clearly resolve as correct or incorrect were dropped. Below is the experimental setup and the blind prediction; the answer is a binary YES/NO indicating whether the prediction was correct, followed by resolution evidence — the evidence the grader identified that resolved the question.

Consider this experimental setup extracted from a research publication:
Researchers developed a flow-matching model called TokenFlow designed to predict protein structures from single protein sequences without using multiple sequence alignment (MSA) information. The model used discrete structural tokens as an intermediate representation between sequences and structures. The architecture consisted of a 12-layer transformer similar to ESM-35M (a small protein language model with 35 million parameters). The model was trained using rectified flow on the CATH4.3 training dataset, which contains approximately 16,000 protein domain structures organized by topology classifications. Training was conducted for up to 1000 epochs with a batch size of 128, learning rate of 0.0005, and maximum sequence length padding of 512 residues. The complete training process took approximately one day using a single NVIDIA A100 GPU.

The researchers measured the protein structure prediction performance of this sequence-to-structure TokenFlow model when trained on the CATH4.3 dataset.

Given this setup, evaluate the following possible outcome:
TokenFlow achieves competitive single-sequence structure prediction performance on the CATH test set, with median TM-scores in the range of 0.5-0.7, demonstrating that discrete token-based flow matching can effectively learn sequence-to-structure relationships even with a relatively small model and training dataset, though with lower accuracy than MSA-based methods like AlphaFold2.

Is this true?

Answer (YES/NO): NO